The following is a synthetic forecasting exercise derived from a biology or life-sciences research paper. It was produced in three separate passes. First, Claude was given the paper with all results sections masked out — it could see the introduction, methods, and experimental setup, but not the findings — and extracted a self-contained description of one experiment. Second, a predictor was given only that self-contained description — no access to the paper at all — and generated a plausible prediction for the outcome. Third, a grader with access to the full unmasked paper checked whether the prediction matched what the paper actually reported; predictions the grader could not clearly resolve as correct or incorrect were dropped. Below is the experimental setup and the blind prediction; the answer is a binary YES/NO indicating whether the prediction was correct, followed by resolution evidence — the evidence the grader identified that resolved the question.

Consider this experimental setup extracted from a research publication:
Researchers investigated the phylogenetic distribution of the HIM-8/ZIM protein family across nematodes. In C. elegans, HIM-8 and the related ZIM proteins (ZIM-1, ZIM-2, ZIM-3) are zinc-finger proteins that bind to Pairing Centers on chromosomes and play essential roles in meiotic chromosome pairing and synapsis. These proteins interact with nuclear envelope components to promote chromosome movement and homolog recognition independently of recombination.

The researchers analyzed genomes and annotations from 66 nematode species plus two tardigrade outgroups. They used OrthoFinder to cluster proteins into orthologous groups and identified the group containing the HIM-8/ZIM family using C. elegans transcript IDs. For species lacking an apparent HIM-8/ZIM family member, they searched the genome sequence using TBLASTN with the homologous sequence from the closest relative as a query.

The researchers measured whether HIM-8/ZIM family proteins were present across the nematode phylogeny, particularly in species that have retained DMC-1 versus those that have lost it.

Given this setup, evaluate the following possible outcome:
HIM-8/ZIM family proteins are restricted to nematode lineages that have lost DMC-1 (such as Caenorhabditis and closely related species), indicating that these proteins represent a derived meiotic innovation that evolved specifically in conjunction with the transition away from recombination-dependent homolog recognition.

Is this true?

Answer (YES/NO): NO